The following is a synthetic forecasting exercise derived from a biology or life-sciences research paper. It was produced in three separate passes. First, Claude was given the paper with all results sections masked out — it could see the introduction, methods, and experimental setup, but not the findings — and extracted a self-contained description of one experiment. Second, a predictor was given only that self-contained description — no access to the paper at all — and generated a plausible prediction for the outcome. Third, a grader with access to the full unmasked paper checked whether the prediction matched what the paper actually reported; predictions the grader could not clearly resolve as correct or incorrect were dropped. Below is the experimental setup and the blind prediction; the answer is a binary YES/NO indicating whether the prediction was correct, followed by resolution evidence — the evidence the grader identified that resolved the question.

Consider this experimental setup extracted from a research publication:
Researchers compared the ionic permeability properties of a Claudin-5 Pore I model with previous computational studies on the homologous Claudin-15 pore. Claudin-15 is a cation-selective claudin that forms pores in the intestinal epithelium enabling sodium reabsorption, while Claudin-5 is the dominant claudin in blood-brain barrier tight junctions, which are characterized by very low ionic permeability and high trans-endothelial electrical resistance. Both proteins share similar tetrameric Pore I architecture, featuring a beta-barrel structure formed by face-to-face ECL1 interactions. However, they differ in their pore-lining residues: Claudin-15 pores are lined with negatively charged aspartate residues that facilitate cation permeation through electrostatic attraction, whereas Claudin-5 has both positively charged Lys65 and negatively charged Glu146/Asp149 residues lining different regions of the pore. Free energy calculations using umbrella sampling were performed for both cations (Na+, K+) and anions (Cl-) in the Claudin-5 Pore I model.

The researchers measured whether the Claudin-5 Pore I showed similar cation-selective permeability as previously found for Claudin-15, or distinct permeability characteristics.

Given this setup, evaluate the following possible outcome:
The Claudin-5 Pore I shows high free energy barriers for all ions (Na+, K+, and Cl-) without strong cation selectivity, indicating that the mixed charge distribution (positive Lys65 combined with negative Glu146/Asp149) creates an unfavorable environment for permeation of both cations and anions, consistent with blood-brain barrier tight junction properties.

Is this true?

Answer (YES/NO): YES